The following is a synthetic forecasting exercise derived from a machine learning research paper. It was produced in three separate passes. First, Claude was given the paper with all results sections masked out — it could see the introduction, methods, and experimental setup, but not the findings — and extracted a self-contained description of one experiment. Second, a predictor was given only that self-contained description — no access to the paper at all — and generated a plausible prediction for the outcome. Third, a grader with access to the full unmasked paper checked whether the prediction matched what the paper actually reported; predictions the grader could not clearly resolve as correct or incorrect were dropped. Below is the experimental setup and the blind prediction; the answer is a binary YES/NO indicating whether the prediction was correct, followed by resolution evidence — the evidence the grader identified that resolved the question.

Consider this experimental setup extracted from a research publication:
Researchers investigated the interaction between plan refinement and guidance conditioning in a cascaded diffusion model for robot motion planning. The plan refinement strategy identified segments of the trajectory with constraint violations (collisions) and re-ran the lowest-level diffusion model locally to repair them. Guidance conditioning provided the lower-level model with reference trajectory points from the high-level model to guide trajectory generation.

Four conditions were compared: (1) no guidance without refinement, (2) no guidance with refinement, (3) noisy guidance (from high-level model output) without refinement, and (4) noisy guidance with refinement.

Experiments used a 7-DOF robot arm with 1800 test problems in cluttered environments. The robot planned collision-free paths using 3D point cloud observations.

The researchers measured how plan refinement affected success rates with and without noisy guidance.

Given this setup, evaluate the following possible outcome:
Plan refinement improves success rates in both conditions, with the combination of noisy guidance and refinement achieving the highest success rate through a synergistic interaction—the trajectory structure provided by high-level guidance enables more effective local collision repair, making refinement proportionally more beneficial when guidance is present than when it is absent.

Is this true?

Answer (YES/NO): NO